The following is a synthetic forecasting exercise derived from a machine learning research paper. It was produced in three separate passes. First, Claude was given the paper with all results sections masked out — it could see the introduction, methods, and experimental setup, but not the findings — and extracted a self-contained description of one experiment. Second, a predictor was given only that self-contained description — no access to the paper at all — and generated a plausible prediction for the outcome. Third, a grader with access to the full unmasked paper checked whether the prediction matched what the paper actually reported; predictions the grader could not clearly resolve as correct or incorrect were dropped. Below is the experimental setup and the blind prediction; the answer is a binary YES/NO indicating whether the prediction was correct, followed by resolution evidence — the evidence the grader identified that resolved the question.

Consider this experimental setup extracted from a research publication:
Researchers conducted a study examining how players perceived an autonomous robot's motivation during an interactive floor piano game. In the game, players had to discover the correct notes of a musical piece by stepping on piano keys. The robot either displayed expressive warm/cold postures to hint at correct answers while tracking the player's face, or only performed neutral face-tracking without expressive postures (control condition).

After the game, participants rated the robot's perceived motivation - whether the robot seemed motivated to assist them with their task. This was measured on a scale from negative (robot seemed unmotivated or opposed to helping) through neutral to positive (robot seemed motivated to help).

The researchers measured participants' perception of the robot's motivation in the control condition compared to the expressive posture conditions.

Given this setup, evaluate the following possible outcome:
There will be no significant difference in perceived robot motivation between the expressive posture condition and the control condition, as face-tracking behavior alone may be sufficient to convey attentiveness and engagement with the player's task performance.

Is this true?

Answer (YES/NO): NO